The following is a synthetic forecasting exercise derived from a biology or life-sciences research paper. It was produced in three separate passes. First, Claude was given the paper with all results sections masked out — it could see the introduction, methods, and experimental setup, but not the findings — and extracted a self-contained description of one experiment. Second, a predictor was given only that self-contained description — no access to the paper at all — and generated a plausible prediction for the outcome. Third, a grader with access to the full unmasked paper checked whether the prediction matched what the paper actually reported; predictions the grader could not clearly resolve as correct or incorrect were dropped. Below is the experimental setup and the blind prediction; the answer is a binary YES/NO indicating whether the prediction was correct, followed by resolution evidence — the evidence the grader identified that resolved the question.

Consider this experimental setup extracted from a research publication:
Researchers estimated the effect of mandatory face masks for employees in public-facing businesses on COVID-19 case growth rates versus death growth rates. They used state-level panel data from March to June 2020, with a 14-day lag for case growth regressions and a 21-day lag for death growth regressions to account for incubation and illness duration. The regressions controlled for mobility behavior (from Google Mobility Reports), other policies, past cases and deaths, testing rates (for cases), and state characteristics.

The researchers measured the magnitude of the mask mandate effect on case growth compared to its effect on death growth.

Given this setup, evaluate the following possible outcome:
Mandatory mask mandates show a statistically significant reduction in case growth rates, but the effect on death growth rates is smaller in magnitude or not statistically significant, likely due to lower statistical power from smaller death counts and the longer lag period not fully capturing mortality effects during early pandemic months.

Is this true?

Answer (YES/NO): NO